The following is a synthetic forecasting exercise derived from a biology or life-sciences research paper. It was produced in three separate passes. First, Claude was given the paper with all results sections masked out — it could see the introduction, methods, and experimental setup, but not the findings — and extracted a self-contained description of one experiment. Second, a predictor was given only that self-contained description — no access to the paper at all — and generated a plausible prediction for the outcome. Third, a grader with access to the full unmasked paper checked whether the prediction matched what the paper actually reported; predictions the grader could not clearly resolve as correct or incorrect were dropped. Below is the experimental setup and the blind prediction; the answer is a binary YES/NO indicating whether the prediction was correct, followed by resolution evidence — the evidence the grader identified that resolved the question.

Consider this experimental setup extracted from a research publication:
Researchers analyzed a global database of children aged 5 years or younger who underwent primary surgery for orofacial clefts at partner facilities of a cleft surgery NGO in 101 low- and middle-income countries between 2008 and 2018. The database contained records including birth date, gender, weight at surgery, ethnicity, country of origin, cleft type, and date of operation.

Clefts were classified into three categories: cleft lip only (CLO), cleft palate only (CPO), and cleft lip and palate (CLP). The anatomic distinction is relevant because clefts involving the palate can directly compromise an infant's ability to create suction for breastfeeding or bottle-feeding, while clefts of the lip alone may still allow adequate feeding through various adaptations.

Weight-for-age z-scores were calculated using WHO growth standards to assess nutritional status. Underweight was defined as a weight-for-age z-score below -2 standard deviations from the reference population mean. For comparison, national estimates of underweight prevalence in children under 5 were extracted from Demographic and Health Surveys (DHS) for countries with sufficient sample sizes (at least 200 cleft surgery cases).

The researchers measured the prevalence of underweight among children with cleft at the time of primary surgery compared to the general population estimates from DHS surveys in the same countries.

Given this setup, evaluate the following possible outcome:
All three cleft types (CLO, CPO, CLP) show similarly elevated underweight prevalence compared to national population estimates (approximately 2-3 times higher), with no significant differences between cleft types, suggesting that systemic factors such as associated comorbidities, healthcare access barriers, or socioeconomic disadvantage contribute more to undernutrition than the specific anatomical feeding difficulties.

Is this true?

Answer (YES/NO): NO